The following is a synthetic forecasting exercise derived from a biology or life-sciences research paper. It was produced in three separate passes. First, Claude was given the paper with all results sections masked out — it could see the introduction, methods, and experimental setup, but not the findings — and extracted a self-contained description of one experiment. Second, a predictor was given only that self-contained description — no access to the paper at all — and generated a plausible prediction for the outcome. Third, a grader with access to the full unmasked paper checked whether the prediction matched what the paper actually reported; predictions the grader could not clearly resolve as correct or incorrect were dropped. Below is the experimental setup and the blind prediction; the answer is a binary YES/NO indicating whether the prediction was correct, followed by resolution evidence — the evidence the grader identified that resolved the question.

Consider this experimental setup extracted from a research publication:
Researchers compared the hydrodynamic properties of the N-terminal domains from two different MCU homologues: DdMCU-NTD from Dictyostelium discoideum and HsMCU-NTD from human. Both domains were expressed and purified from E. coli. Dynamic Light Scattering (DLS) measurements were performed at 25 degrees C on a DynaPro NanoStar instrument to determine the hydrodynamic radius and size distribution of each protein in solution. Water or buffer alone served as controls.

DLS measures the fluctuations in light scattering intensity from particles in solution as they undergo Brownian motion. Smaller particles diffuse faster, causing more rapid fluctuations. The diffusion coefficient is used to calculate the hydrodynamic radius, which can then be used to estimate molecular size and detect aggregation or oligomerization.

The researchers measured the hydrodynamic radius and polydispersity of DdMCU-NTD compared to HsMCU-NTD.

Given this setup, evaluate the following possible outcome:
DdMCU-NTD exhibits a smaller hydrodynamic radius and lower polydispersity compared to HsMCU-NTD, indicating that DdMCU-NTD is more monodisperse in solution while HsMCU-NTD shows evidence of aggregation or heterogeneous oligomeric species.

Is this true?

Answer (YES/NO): NO